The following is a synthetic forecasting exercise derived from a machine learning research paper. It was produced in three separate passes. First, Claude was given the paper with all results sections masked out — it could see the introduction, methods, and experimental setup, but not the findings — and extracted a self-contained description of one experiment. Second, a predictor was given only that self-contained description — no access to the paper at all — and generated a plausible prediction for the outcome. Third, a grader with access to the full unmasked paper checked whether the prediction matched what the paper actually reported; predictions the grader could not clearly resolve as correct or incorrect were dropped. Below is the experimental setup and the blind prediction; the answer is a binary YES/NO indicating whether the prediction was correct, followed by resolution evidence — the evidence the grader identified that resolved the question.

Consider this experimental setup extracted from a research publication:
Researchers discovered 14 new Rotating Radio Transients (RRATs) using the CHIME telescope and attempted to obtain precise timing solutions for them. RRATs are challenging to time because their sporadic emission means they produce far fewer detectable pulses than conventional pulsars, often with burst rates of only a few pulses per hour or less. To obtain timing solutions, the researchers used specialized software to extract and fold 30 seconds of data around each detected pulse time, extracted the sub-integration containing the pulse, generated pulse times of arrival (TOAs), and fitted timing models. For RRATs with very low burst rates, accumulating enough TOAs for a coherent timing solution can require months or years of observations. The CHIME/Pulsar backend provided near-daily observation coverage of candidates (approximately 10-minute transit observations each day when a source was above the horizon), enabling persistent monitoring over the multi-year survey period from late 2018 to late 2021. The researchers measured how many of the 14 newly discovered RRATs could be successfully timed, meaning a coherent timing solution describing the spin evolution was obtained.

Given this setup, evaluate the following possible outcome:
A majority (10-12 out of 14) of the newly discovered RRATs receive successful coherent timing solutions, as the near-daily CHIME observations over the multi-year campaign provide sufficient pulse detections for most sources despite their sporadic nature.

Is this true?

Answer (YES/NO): NO